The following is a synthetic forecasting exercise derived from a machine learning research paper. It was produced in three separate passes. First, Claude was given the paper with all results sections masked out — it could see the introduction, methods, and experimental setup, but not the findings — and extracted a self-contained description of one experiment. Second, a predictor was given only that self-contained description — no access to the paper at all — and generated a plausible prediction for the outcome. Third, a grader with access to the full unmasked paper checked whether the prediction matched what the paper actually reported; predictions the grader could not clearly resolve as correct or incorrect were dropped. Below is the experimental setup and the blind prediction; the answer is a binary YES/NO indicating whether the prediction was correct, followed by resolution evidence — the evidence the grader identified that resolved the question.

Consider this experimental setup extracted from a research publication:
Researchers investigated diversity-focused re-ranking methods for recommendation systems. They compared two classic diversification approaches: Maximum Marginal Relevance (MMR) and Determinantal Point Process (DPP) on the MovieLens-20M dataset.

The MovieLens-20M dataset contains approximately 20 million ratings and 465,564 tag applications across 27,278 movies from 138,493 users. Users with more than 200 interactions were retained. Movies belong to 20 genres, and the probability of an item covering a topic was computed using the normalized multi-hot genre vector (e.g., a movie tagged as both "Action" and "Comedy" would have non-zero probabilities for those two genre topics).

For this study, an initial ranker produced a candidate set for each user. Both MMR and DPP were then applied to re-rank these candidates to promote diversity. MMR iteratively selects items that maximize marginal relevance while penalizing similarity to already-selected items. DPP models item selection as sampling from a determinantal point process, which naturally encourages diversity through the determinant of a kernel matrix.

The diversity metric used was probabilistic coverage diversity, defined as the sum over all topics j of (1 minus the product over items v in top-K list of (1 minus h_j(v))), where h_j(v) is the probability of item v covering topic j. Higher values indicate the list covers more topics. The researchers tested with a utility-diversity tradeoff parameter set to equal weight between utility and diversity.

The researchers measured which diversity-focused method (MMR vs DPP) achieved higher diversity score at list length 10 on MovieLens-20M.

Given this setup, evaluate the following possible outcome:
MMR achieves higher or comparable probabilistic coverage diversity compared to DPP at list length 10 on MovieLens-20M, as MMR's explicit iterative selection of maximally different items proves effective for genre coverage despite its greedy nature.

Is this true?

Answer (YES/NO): NO